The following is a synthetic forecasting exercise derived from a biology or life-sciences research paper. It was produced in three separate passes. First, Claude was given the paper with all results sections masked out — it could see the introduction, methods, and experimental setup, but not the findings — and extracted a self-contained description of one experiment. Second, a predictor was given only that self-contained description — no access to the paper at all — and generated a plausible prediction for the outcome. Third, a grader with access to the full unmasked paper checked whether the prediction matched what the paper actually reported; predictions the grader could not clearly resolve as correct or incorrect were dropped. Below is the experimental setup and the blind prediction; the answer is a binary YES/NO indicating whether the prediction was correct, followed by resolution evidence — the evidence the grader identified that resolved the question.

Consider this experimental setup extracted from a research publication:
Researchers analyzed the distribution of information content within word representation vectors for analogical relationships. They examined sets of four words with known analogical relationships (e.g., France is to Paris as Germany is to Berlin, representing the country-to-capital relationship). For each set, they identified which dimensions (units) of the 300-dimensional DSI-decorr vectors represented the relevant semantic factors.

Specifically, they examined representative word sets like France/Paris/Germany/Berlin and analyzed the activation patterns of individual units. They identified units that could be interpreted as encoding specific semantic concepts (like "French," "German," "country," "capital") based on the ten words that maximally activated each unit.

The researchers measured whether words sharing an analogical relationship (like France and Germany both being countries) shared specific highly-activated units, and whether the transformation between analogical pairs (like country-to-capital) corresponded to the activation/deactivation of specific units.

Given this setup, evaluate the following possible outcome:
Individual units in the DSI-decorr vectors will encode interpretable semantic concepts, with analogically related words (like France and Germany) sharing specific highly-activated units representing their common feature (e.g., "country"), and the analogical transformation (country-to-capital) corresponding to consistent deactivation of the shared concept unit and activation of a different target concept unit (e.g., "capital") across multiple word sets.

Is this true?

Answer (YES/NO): YES